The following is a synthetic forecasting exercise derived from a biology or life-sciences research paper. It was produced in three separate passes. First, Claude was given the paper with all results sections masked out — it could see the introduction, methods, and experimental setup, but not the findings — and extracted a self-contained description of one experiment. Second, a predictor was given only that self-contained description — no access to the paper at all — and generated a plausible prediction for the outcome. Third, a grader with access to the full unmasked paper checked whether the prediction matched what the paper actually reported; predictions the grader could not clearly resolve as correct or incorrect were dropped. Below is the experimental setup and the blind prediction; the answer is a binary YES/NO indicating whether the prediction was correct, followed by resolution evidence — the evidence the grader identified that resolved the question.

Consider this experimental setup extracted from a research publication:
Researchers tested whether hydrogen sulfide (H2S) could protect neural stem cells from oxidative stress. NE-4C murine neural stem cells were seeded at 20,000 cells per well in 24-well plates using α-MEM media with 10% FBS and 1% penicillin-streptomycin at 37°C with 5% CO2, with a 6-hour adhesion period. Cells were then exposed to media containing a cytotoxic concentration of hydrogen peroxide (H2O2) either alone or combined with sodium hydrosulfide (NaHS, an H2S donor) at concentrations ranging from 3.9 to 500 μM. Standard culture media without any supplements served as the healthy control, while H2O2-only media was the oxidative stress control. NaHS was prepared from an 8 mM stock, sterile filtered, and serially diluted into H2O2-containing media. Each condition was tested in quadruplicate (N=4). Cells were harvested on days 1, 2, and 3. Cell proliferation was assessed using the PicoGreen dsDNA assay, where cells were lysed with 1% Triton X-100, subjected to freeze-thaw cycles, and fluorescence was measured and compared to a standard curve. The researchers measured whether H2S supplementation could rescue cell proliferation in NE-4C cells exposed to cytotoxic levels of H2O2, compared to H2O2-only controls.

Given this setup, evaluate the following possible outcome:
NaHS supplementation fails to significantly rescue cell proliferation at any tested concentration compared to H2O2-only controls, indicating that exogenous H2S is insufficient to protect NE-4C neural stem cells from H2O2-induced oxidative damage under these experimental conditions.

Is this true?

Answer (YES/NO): YES